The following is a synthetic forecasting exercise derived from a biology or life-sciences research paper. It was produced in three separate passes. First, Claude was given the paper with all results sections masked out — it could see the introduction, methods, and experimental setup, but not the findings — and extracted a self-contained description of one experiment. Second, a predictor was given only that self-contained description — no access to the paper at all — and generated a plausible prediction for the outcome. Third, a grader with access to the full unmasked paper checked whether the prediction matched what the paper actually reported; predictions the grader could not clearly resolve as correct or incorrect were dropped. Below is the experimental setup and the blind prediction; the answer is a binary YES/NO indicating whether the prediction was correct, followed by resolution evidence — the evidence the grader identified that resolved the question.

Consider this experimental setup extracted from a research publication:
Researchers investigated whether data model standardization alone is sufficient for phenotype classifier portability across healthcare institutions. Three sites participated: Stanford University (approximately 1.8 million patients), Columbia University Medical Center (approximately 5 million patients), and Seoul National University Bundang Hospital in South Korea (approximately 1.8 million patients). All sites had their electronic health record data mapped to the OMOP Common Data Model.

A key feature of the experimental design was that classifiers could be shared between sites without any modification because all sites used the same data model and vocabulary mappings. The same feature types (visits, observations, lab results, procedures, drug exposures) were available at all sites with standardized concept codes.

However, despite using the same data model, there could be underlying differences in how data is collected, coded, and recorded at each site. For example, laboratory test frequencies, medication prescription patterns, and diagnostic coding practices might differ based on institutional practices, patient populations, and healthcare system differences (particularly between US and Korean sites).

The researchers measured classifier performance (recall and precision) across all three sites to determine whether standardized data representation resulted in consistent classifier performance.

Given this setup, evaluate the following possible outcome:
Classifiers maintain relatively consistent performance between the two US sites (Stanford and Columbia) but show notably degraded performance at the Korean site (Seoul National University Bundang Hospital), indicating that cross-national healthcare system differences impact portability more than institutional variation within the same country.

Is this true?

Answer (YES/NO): YES